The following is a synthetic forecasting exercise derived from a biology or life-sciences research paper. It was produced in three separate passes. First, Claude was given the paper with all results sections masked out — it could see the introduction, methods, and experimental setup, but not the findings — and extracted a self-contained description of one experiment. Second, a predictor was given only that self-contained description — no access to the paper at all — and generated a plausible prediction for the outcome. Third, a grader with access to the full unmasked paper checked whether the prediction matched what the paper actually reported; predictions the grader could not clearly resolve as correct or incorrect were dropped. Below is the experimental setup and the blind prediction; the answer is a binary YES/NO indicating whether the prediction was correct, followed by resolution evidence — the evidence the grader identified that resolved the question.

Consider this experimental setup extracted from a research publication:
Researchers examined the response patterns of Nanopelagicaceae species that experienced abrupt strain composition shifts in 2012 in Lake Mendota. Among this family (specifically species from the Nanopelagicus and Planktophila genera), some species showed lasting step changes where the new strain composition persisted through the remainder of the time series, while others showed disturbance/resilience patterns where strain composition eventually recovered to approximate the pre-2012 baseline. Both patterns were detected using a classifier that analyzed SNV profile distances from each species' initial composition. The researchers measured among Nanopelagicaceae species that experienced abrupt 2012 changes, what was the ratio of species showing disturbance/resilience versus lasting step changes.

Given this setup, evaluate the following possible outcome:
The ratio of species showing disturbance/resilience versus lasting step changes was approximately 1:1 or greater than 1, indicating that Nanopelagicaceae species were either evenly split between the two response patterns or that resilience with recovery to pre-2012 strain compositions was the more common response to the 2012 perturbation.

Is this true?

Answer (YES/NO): YES